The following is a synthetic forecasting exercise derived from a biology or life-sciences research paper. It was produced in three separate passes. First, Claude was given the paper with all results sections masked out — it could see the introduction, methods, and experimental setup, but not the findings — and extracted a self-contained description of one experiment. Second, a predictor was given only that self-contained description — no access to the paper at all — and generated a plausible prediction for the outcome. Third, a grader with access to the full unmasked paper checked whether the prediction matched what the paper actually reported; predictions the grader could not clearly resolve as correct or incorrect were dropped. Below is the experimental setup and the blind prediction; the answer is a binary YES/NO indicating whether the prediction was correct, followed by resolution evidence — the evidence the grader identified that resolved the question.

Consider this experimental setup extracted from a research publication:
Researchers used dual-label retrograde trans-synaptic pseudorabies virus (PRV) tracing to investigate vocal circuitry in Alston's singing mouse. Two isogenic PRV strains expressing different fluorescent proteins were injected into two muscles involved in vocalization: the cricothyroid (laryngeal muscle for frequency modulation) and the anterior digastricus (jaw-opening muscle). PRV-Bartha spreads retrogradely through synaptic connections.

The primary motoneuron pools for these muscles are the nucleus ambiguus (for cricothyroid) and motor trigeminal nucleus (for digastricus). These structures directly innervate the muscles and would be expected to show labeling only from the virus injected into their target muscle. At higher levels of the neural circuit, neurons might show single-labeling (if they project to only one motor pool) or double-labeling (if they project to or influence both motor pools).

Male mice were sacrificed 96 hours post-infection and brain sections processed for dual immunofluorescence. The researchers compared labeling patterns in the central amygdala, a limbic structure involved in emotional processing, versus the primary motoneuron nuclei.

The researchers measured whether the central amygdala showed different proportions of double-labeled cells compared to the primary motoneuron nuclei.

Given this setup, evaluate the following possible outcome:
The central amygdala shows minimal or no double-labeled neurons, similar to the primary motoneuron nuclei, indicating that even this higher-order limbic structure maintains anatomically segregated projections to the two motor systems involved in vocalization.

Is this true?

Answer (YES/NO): NO